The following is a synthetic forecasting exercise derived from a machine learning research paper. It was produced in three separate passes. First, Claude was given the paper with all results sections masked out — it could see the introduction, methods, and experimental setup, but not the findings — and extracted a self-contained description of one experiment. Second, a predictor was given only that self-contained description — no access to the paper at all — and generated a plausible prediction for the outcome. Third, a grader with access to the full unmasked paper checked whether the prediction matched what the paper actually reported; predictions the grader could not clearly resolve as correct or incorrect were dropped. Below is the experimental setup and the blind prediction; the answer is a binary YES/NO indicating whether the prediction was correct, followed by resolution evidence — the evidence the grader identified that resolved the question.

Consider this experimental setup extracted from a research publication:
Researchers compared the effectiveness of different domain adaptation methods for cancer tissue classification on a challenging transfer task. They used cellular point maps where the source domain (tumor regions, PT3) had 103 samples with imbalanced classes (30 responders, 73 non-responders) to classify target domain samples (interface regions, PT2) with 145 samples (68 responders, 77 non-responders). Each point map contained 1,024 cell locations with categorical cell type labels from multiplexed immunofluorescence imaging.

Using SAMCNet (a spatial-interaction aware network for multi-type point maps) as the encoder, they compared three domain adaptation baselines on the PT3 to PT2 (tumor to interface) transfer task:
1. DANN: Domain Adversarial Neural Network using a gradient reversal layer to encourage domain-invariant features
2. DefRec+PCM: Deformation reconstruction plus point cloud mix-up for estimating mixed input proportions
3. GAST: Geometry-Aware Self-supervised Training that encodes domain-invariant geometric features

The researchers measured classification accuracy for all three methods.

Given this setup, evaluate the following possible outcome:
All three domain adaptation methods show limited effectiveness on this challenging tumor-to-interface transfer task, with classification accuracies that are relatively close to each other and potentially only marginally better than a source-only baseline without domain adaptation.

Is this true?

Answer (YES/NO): NO